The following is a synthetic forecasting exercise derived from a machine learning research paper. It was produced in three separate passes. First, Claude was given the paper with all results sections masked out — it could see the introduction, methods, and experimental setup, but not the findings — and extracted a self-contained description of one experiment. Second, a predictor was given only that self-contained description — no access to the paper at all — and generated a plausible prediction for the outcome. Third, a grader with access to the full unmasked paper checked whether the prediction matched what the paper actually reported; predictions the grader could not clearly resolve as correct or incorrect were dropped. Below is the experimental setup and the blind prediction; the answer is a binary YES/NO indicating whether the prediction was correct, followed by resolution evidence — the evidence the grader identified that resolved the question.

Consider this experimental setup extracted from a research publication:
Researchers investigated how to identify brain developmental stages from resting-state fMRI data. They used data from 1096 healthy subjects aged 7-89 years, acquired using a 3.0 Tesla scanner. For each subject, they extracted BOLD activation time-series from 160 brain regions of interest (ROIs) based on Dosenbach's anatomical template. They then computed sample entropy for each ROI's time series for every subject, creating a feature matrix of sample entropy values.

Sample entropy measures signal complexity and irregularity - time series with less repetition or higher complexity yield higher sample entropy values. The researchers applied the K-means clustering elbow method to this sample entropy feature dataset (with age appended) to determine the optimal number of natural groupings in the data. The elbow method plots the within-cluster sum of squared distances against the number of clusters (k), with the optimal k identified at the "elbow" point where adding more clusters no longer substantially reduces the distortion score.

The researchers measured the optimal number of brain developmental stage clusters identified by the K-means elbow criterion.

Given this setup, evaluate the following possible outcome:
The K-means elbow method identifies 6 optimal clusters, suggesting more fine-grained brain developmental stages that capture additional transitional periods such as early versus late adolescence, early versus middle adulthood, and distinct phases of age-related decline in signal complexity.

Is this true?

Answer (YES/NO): NO